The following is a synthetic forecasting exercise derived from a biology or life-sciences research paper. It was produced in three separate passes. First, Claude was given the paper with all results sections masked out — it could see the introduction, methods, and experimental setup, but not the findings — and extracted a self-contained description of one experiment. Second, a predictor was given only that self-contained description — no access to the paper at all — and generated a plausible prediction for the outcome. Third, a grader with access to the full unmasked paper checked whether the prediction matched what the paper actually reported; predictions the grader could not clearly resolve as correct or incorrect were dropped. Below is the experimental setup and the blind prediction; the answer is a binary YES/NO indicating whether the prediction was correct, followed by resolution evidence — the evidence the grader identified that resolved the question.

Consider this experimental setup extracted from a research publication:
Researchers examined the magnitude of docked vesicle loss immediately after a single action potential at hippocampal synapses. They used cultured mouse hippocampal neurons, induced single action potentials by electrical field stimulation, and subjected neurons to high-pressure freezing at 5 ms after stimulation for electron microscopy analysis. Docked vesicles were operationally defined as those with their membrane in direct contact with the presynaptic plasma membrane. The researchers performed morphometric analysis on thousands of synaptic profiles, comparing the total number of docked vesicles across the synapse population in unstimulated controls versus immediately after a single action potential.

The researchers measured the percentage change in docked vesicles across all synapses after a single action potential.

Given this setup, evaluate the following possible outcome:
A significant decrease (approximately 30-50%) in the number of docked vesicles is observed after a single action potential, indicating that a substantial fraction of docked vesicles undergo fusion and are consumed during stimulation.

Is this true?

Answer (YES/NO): NO